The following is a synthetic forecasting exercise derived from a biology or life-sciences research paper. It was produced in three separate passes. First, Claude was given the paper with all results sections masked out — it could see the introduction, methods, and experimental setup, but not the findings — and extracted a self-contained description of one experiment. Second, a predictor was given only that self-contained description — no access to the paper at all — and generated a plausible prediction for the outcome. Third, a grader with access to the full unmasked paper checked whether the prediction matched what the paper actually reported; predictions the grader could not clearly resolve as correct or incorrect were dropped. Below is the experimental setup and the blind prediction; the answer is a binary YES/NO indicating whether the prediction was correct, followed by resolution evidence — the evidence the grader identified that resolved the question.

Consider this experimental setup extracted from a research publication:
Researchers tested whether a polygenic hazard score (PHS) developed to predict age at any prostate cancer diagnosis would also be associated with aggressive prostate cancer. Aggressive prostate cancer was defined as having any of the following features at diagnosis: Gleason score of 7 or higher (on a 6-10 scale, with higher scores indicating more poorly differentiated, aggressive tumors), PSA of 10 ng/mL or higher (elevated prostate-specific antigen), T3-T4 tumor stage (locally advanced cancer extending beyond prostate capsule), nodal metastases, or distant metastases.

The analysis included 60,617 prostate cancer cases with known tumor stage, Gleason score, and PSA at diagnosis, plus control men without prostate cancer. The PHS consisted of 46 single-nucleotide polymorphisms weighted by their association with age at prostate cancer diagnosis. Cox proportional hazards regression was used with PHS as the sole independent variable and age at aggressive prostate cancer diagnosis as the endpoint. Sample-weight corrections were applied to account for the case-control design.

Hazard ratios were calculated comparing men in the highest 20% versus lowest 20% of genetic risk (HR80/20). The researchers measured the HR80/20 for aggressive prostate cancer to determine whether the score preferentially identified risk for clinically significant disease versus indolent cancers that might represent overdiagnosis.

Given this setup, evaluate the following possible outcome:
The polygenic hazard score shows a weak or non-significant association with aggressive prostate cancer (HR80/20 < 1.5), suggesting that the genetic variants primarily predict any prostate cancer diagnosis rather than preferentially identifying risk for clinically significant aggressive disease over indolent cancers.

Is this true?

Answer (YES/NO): NO